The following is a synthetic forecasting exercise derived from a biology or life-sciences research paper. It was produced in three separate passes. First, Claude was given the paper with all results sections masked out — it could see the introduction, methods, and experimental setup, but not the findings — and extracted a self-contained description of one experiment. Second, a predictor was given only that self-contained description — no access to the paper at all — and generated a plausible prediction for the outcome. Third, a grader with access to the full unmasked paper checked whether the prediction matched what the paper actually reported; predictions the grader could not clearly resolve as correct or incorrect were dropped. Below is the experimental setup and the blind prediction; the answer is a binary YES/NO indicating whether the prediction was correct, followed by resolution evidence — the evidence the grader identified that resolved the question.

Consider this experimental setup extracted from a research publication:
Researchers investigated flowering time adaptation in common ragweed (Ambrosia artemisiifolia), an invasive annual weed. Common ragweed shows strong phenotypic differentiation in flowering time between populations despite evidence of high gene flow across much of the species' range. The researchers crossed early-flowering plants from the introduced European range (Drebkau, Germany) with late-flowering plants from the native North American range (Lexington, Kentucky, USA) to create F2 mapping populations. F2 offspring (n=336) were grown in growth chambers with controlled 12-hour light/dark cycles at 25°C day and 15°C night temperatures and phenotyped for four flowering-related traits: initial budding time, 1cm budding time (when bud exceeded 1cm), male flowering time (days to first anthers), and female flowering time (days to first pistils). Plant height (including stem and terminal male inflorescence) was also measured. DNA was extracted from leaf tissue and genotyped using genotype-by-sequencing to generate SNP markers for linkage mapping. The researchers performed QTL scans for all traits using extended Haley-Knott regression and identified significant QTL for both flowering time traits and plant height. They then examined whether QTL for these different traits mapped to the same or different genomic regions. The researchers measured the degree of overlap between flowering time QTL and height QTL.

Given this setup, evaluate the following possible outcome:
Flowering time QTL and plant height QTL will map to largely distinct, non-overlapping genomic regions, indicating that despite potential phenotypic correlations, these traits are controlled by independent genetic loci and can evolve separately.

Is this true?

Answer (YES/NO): NO